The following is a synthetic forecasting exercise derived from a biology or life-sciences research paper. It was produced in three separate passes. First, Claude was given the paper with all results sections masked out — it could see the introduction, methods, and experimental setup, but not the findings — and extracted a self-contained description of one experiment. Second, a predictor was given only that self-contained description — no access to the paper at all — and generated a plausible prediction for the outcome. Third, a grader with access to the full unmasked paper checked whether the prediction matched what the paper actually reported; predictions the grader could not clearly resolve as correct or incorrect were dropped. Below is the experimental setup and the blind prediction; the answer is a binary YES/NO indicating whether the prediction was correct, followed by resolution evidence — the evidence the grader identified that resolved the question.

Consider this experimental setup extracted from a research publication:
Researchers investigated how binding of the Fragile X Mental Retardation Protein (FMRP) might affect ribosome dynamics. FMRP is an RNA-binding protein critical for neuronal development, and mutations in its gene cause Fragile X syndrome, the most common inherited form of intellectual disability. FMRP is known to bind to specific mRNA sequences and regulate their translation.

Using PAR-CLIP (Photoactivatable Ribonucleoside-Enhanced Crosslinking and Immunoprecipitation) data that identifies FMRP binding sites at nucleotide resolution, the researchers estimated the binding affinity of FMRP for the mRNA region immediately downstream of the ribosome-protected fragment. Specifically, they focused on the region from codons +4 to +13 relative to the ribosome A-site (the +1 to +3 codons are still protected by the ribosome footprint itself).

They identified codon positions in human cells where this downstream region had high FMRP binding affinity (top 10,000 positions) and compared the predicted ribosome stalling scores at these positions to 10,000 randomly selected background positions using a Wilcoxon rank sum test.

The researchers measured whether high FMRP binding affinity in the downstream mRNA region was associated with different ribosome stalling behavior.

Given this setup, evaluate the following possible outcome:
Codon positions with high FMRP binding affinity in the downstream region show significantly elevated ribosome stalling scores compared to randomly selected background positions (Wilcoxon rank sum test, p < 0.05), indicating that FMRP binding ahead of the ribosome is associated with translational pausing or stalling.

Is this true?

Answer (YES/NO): YES